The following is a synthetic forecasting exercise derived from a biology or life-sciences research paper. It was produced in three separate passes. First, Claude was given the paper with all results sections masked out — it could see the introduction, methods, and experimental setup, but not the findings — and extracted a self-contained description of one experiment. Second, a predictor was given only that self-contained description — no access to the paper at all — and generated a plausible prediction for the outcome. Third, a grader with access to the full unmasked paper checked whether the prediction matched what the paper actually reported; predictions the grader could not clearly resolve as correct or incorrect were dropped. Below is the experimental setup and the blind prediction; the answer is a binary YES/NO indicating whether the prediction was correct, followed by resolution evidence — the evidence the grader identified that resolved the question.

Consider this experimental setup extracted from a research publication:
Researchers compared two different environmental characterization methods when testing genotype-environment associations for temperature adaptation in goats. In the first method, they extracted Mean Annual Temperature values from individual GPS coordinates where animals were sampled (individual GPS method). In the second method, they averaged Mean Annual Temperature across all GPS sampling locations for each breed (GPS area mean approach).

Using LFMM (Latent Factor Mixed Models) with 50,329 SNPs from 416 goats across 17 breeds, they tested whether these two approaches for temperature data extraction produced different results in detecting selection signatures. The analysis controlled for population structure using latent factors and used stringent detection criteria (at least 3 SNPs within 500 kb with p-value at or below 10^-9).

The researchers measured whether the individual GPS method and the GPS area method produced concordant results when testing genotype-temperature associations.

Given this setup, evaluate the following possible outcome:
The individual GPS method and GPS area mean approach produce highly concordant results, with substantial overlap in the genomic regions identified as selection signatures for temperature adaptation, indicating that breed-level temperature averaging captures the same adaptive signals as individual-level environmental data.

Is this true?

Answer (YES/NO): NO